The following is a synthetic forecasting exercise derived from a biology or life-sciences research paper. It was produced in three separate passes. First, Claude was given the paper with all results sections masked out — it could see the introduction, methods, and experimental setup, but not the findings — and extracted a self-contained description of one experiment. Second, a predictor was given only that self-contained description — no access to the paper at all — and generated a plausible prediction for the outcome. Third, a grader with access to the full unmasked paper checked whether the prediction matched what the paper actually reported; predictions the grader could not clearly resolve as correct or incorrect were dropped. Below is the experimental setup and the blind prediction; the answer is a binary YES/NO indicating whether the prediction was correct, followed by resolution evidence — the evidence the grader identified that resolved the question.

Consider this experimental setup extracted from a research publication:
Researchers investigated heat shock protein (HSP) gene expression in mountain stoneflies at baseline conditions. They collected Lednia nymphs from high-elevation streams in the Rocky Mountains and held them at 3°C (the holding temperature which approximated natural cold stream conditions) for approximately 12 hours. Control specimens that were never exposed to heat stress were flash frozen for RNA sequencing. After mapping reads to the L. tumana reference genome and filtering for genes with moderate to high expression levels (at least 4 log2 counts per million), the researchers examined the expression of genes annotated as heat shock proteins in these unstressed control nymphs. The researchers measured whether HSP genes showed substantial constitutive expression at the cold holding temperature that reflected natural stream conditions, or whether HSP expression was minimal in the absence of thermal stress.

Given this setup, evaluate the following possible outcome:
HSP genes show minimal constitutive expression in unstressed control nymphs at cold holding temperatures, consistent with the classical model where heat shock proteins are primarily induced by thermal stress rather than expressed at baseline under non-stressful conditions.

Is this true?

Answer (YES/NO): NO